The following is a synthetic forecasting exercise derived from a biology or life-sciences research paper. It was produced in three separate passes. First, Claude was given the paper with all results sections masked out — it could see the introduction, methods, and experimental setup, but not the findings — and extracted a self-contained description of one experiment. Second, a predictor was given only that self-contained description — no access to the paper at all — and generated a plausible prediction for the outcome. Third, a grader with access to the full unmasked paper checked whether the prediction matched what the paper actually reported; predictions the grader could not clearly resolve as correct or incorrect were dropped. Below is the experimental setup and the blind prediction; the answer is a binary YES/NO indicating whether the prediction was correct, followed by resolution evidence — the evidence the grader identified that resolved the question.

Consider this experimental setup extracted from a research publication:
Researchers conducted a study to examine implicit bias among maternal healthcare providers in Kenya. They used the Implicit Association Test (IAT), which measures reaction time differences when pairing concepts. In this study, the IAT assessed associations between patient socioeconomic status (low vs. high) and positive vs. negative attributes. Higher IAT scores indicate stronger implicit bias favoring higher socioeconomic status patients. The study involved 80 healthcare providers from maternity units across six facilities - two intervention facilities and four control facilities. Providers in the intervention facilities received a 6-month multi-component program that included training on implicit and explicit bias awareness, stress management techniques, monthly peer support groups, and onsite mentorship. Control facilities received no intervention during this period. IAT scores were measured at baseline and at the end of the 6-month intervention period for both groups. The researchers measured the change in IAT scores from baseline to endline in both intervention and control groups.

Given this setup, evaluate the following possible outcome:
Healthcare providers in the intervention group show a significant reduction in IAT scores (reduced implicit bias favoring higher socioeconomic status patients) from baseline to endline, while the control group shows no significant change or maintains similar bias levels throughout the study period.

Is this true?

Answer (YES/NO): NO